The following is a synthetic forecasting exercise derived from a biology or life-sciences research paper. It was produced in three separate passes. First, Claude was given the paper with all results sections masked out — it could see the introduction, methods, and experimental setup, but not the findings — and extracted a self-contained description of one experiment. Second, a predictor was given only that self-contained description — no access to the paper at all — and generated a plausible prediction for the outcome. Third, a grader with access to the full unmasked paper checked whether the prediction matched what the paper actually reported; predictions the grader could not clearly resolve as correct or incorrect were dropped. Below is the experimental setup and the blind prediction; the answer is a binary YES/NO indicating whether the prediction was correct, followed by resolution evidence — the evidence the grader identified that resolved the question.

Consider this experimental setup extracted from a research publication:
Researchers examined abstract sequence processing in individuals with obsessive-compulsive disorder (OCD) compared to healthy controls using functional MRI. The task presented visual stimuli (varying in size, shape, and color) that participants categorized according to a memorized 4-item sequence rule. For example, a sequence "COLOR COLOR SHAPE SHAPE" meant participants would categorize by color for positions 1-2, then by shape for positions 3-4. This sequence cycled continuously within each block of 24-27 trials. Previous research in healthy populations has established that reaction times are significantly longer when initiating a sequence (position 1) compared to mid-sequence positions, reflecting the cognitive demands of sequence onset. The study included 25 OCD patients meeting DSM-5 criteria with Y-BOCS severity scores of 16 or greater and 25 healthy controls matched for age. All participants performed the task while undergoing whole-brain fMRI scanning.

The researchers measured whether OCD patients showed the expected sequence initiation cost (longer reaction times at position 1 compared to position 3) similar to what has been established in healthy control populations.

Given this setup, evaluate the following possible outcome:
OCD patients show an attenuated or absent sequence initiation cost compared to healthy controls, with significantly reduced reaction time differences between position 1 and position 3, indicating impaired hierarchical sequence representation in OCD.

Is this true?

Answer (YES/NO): NO